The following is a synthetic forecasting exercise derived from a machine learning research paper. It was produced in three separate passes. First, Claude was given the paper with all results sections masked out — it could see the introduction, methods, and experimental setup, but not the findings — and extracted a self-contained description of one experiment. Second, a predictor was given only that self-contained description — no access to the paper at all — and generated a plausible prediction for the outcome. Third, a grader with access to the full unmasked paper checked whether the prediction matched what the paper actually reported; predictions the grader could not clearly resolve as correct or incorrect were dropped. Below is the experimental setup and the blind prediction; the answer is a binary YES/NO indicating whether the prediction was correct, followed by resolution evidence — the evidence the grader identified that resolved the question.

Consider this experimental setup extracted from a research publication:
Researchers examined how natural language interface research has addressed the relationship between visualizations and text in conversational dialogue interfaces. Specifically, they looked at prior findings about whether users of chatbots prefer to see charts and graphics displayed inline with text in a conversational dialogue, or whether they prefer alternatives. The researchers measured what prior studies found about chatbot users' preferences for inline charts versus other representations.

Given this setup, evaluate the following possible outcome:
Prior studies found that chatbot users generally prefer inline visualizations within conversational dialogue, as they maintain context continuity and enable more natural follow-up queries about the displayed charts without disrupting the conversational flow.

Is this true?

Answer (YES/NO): NO